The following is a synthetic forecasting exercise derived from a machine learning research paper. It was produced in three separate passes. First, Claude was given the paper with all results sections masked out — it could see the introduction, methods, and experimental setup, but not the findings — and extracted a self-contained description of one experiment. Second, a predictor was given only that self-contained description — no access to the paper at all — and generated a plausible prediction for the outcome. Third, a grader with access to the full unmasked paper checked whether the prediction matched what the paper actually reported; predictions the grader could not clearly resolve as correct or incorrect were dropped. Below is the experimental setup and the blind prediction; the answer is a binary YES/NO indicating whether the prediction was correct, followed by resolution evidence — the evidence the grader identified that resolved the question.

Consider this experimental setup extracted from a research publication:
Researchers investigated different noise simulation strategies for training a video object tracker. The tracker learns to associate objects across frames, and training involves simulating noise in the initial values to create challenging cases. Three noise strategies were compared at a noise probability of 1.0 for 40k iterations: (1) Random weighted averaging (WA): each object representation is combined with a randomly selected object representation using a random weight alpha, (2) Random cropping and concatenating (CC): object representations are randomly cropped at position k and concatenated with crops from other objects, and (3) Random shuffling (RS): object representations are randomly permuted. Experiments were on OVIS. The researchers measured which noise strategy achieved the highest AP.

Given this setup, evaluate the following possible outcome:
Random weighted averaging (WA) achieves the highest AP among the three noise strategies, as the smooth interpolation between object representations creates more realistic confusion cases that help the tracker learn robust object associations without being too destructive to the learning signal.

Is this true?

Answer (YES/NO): YES